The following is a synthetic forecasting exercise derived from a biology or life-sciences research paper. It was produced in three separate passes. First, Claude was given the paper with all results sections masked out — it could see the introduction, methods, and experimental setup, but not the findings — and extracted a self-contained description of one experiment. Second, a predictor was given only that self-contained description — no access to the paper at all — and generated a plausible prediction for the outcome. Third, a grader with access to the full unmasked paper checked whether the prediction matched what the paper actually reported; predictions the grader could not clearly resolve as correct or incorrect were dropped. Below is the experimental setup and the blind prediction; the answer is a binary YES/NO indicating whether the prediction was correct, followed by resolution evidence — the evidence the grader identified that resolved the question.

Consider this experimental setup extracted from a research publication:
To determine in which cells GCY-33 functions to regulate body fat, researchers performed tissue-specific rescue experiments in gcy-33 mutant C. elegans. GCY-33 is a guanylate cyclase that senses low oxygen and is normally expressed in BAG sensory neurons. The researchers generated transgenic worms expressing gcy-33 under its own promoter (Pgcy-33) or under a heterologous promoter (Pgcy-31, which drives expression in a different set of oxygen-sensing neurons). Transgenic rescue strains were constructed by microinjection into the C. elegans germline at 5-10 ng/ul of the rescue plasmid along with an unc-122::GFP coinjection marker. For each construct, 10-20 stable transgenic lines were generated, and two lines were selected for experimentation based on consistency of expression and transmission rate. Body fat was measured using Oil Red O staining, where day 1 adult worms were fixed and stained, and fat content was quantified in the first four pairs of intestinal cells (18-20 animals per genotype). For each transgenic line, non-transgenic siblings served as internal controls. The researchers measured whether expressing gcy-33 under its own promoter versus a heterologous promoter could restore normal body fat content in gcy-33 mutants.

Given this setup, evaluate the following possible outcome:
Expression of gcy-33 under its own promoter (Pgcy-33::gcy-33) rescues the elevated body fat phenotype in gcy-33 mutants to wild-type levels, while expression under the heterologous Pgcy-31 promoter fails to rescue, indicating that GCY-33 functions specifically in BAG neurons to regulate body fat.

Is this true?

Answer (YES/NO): NO